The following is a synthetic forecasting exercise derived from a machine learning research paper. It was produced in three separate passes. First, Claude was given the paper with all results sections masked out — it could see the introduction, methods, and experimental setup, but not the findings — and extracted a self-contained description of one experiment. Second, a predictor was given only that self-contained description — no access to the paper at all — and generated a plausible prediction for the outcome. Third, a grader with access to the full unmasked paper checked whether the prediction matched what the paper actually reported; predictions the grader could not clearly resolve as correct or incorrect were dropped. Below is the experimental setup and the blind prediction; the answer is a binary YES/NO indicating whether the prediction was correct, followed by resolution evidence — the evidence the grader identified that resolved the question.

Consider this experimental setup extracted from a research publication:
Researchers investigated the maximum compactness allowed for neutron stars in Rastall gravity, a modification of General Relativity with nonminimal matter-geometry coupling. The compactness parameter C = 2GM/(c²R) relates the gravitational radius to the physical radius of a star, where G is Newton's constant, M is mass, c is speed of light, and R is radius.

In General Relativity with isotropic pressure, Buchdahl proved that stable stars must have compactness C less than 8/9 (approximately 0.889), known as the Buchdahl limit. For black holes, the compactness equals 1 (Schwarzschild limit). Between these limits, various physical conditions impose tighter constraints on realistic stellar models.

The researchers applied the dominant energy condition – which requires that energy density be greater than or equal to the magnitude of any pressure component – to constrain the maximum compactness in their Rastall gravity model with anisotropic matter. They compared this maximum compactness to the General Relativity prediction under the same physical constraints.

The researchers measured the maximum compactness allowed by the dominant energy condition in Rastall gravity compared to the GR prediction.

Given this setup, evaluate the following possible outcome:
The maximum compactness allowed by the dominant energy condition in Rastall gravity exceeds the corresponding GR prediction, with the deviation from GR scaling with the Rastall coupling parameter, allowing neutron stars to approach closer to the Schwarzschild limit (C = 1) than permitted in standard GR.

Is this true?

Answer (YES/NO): YES